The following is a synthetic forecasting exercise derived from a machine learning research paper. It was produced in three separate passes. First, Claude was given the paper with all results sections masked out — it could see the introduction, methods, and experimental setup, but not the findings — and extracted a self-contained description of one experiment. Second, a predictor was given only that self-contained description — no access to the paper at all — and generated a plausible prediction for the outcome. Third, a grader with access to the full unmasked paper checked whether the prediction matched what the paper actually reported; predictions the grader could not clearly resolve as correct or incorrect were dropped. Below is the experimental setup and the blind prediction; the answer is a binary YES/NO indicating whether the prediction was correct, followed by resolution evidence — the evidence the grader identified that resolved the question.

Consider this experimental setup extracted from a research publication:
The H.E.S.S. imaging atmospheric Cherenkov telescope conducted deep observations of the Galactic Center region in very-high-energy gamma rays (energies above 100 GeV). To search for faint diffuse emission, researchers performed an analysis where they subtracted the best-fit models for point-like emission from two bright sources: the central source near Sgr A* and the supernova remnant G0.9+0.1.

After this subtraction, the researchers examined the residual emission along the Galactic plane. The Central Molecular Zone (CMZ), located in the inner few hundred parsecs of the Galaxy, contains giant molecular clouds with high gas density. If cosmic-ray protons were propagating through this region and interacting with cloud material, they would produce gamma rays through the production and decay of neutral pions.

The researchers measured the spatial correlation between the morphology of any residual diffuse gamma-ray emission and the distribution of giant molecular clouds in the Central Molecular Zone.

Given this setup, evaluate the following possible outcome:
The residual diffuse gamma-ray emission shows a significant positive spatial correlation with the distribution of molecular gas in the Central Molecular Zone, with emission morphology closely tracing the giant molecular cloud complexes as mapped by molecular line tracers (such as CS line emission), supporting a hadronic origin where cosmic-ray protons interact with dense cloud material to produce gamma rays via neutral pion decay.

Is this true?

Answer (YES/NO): YES